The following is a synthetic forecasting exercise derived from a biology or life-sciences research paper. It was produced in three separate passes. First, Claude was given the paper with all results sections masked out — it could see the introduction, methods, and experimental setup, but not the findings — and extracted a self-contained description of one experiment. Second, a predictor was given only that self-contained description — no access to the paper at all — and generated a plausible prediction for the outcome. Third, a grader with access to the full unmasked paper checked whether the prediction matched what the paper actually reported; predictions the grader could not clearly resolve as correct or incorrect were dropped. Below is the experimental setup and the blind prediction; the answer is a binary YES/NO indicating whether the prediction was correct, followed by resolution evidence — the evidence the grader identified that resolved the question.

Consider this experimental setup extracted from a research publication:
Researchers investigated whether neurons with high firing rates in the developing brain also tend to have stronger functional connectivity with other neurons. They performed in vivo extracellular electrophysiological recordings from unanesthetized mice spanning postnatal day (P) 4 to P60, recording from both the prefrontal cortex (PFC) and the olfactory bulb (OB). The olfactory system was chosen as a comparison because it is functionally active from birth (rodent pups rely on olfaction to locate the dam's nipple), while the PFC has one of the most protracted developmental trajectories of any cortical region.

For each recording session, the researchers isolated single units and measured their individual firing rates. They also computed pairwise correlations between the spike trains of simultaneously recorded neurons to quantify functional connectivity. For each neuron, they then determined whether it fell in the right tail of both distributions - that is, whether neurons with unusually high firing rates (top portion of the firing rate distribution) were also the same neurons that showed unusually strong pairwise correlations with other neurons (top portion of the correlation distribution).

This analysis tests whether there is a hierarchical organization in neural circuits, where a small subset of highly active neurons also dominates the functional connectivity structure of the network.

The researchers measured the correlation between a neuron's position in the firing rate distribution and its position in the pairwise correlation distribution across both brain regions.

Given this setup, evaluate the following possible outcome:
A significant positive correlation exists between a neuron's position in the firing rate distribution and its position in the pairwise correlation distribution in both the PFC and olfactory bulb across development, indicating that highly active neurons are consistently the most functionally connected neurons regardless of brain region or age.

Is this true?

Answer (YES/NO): YES